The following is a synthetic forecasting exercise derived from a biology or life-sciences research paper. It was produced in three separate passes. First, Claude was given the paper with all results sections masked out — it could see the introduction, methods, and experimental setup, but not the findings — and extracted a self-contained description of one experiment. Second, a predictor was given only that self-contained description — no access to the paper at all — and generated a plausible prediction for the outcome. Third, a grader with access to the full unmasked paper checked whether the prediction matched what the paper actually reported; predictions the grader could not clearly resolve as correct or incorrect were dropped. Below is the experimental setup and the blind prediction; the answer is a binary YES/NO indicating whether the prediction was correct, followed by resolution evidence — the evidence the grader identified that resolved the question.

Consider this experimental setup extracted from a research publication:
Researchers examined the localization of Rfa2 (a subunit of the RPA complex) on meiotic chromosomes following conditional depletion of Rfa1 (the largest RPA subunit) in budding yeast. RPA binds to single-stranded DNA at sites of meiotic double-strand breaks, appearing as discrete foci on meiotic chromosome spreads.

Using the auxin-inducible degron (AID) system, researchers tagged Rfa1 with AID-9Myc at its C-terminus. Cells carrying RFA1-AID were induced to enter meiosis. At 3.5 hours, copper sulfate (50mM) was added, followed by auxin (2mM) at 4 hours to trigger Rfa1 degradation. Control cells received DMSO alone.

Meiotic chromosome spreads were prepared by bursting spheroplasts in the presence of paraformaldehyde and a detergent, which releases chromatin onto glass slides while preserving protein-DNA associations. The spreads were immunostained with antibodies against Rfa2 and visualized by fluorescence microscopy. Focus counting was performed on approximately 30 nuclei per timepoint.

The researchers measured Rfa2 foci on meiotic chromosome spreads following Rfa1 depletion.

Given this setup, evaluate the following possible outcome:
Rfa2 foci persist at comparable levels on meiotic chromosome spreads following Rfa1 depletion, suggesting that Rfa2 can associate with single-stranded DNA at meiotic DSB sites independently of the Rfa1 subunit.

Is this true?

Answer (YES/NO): NO